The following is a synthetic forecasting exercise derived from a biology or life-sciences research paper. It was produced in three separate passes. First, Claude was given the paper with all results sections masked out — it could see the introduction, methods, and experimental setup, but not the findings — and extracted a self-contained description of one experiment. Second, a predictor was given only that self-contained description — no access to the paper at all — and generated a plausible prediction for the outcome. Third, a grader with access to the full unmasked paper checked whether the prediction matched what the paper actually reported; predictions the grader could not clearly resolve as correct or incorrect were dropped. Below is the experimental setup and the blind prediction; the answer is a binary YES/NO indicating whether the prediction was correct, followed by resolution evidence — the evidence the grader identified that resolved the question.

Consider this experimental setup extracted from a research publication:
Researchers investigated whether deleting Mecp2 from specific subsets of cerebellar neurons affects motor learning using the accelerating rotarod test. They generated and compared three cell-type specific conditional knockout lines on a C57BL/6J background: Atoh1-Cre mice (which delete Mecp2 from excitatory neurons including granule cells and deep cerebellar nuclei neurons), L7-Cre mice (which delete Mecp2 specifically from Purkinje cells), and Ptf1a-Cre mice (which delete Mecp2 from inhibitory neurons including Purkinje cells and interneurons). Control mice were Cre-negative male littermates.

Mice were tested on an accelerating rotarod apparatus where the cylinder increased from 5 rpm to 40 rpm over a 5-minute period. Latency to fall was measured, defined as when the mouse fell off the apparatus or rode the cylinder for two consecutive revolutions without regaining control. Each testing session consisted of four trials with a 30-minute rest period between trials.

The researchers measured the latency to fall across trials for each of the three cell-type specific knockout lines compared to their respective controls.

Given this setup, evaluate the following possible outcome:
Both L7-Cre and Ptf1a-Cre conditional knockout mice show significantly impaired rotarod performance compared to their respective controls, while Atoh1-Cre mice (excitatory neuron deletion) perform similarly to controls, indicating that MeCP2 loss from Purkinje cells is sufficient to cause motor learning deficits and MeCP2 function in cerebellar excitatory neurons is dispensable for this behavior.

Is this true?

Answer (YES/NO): NO